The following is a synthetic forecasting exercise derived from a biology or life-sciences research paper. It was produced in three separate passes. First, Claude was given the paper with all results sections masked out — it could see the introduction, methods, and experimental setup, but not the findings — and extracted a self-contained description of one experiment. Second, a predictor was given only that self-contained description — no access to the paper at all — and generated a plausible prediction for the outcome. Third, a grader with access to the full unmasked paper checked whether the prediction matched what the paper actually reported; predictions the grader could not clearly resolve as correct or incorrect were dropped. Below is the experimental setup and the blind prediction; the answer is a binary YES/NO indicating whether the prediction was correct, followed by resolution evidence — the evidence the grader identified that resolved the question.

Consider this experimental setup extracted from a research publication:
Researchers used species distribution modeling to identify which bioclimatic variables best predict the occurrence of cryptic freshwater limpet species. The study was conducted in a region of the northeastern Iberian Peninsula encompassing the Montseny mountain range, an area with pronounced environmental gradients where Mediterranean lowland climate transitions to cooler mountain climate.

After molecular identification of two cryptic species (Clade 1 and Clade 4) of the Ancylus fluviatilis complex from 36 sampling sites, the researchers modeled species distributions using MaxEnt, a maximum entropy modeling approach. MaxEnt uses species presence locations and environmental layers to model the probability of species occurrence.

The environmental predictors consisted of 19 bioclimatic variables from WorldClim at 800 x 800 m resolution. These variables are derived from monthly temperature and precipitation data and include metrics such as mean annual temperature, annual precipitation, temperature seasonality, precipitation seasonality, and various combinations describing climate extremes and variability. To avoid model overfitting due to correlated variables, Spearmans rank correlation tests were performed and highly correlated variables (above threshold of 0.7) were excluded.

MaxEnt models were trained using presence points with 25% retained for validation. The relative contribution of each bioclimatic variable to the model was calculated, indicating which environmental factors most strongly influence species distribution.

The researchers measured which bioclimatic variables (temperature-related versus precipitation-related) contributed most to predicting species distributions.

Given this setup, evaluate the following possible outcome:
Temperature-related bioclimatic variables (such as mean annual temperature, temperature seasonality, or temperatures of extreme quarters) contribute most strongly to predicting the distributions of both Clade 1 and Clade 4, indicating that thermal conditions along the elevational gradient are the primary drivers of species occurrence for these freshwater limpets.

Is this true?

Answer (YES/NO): NO